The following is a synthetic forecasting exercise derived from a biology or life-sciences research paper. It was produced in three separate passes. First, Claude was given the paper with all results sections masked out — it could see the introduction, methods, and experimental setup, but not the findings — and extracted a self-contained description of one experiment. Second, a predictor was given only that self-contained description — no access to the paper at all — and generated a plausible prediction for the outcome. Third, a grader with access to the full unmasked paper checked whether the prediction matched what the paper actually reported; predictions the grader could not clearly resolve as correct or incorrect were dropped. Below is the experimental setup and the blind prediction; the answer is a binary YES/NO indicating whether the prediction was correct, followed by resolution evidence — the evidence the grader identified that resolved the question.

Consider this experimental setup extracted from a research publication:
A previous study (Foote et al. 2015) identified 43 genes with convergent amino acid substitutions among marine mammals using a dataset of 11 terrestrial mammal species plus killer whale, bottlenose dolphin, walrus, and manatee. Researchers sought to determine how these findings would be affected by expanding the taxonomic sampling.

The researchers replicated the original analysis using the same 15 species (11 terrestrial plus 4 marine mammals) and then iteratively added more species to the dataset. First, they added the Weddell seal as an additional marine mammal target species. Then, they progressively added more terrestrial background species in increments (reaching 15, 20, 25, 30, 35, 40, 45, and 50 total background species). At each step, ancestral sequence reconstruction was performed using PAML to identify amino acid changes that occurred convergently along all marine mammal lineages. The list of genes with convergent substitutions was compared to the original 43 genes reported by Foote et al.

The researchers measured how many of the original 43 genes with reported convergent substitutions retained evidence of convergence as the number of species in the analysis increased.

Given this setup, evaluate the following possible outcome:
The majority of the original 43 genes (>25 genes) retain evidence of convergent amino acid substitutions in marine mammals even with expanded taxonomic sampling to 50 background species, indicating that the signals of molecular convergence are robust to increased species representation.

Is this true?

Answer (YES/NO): NO